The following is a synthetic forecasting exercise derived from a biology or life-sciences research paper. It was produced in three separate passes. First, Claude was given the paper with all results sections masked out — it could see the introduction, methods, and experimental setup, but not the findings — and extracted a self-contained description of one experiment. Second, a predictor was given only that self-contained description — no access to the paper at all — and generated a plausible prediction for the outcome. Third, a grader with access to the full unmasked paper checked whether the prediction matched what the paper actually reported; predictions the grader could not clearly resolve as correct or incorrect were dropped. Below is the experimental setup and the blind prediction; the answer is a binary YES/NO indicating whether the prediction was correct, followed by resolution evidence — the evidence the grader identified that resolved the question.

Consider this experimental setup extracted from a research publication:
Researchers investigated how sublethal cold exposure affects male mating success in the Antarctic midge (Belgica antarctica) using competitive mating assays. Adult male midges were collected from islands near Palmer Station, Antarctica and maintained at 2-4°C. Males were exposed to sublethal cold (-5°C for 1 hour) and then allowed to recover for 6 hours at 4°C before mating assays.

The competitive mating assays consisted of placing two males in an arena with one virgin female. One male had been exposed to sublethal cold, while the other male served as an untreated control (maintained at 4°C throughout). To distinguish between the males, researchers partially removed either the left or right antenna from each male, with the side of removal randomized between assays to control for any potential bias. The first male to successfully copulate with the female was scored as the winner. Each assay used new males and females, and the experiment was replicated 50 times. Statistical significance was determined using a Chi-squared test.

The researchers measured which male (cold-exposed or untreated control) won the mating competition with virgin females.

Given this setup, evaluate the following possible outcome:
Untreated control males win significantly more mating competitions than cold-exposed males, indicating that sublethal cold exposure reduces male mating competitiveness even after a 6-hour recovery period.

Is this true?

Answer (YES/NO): YES